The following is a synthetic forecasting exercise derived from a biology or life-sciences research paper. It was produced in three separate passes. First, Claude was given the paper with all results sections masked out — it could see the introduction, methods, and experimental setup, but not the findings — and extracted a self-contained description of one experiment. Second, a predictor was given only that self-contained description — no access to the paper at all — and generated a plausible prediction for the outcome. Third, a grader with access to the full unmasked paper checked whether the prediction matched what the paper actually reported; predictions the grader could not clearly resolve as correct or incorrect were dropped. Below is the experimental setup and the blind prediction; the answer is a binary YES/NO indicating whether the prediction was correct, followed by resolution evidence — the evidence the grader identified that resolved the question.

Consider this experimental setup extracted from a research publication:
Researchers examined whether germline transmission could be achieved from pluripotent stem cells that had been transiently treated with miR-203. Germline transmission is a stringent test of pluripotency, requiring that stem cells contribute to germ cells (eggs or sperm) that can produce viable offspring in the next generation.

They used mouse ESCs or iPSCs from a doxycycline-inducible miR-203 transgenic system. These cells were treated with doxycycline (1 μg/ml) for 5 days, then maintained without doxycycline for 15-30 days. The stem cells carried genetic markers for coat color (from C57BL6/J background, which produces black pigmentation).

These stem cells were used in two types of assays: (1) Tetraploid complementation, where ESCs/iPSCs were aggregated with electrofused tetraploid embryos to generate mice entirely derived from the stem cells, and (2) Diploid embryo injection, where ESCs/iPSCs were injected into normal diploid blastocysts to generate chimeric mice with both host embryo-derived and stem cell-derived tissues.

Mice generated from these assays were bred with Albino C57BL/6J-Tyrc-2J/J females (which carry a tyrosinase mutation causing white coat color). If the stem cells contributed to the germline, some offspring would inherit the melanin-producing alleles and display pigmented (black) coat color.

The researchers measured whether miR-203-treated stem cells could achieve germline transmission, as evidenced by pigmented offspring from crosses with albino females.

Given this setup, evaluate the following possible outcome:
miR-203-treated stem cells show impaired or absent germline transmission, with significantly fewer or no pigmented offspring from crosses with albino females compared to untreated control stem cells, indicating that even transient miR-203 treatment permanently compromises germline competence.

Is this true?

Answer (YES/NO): NO